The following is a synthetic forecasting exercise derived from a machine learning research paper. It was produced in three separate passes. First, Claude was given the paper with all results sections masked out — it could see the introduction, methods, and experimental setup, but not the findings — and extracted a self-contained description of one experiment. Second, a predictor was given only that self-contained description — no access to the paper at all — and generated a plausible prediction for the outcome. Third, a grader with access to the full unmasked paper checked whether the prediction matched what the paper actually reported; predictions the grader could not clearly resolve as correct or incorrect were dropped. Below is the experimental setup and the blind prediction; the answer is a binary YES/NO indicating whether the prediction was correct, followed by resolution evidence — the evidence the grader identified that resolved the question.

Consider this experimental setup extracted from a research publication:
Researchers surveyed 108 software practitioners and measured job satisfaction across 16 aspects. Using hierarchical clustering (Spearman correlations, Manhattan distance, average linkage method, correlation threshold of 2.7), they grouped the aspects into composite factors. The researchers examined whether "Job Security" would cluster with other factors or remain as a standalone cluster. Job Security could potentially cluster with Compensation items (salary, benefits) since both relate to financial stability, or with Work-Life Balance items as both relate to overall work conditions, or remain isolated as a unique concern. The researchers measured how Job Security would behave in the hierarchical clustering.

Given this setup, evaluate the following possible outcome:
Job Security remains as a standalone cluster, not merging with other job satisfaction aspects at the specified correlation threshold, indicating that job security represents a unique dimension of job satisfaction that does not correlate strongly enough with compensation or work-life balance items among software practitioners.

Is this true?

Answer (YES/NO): YES